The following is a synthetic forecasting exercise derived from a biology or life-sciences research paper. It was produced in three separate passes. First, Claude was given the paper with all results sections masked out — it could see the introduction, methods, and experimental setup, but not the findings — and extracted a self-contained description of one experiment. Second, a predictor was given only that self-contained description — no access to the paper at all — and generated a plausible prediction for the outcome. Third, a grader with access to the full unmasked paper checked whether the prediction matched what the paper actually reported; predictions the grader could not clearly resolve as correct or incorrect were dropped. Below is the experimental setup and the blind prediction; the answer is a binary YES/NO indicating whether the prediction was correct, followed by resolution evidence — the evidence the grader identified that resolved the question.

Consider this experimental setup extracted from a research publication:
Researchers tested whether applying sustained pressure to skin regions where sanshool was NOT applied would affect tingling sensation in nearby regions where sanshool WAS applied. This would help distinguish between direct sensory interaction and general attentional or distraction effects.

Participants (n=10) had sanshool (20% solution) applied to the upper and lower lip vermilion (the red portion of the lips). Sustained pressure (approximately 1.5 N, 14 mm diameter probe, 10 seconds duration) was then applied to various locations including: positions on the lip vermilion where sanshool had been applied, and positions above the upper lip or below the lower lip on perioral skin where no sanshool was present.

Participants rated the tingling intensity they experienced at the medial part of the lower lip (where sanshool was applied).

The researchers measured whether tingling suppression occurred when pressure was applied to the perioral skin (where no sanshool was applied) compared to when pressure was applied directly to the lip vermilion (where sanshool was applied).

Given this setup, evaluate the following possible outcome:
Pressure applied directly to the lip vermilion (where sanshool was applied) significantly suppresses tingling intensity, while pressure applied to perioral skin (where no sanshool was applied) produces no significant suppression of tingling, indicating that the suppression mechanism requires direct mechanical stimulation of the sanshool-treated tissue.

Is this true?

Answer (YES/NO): NO